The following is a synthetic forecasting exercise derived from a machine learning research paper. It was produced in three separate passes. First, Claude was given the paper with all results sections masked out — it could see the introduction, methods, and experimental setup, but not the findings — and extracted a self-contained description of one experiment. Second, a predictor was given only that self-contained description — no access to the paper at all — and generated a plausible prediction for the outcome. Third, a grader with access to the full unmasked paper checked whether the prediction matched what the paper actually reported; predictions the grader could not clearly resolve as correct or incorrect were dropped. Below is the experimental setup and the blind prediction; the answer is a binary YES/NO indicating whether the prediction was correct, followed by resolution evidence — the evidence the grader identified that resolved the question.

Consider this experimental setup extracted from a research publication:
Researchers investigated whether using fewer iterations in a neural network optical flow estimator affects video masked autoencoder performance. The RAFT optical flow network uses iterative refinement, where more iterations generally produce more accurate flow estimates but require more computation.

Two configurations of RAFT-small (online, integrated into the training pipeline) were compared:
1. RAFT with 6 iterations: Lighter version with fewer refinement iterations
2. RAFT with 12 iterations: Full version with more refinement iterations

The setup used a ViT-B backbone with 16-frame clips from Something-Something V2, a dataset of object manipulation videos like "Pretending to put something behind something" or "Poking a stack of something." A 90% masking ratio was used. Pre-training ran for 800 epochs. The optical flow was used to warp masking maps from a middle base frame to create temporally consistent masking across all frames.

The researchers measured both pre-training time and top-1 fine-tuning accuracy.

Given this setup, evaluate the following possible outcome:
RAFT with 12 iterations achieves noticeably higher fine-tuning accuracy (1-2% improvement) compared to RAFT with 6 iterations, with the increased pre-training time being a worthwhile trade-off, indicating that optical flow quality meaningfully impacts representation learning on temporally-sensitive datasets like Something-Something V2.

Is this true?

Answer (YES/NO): NO